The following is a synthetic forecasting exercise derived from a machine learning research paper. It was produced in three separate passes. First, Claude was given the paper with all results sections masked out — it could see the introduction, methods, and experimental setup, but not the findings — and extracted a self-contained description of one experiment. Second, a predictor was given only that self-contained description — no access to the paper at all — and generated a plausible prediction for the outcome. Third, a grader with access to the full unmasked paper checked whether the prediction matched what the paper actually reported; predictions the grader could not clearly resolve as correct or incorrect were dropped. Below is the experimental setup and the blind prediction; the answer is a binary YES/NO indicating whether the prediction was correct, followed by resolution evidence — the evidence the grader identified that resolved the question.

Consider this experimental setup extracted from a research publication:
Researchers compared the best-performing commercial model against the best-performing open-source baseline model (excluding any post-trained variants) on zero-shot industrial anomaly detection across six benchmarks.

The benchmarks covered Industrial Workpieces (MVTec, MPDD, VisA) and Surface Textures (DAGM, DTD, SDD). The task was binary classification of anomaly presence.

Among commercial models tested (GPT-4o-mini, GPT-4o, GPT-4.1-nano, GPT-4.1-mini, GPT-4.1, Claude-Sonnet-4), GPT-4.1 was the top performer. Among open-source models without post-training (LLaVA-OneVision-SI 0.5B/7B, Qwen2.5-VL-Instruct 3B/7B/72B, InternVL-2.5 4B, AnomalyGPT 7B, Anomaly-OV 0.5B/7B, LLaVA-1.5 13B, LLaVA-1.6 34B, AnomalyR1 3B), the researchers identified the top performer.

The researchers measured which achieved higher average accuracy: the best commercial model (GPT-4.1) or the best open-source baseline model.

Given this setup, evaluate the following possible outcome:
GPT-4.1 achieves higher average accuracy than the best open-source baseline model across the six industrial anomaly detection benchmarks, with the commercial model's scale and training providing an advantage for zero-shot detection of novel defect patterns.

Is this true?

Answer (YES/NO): NO